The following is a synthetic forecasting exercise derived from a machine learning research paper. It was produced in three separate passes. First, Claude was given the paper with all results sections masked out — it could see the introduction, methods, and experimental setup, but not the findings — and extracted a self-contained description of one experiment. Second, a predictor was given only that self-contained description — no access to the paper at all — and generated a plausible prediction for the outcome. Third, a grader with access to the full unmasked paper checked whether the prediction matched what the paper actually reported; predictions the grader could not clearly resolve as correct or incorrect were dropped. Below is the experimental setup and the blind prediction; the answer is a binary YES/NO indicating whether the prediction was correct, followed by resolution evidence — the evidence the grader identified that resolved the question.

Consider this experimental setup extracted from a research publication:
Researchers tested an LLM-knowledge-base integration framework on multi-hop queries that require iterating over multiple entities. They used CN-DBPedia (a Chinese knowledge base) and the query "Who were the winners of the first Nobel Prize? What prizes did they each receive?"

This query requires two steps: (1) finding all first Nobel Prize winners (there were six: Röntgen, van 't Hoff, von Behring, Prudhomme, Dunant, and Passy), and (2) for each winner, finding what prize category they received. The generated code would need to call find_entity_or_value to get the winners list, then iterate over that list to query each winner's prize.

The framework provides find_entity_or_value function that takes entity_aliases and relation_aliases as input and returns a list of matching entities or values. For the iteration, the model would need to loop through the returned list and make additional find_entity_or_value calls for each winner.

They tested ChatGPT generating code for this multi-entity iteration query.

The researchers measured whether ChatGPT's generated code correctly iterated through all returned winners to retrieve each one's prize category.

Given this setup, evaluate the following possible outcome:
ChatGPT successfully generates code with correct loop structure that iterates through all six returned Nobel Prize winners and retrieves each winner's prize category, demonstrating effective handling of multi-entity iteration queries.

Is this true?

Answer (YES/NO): NO